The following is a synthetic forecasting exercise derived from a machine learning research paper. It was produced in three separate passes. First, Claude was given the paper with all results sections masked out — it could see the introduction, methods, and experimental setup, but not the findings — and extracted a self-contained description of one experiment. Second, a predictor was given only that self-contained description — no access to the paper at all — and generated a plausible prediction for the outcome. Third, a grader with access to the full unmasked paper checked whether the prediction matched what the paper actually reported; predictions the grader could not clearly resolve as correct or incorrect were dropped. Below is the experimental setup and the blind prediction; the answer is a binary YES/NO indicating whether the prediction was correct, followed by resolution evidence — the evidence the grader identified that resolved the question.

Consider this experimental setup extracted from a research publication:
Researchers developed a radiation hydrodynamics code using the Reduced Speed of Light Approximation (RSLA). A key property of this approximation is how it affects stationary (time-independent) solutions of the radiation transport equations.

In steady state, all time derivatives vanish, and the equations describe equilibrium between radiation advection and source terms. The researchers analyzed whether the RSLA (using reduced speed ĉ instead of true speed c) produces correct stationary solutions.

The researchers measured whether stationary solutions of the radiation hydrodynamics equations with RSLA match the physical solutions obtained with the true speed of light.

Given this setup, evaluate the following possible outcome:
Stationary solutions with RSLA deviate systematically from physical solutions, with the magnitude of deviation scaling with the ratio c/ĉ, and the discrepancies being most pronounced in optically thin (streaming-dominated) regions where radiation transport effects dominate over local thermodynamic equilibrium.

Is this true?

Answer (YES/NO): NO